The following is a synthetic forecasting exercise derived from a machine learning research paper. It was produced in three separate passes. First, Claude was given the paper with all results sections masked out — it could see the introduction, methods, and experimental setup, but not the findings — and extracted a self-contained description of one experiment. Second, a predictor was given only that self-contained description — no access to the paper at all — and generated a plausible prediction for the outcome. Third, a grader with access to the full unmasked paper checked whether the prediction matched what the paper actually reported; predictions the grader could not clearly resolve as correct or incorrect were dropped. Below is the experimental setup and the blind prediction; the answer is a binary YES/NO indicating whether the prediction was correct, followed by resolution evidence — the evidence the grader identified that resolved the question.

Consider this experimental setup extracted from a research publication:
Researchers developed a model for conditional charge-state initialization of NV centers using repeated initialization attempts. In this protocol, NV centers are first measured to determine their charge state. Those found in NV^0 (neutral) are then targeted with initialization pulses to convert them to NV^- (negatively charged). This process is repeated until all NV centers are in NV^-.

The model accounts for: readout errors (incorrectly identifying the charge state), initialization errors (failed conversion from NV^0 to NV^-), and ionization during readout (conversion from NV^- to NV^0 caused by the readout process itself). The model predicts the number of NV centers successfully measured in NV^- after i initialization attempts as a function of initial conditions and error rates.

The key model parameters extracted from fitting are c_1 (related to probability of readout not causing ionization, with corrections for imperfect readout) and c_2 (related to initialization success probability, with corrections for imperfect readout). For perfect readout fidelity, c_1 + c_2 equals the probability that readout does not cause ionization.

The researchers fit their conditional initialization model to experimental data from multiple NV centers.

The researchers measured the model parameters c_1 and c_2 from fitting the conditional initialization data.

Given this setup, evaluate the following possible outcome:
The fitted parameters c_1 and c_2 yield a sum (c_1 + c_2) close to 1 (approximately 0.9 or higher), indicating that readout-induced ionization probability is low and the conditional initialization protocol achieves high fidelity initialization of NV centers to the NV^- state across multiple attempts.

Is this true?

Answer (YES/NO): YES